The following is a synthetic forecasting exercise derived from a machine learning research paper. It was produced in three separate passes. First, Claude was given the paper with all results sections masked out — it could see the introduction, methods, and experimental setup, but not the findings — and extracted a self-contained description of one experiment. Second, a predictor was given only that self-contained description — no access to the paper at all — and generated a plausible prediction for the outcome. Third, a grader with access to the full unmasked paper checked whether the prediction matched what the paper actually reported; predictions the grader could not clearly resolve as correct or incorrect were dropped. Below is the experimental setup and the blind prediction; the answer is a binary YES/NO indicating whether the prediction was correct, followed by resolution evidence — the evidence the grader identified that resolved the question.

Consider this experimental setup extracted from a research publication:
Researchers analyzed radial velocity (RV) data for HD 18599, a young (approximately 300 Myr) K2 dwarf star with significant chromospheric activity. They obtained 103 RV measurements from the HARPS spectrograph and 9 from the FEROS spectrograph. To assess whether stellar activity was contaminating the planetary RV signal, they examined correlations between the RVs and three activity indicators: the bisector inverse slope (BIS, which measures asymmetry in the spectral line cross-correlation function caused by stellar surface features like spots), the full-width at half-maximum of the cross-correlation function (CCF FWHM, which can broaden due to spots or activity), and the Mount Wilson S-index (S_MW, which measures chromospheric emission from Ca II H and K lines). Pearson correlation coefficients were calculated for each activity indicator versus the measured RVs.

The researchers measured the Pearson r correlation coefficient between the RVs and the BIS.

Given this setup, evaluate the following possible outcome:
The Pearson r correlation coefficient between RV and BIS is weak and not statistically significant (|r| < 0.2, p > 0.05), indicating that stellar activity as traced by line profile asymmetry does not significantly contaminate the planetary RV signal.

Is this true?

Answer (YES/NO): NO